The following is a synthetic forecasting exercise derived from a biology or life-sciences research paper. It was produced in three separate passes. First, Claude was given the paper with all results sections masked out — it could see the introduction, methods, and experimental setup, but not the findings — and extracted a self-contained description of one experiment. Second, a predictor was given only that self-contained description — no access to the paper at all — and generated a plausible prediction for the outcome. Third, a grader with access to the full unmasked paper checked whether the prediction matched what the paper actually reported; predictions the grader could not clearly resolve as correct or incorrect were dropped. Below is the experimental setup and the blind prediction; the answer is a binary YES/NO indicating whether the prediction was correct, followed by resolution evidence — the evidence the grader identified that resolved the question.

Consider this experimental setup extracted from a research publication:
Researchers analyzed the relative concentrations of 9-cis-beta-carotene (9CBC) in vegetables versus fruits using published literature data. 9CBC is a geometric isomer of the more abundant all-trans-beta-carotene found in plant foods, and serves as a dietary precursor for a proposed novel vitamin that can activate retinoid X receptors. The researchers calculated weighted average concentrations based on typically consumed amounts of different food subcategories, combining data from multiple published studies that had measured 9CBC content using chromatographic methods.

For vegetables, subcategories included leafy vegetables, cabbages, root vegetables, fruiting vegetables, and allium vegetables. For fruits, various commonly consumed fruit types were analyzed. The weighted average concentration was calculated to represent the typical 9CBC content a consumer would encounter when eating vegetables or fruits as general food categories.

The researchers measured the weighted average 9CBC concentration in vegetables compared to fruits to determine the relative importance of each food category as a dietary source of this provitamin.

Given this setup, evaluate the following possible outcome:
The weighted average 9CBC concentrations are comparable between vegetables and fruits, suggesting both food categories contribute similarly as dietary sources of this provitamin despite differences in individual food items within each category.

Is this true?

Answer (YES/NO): NO